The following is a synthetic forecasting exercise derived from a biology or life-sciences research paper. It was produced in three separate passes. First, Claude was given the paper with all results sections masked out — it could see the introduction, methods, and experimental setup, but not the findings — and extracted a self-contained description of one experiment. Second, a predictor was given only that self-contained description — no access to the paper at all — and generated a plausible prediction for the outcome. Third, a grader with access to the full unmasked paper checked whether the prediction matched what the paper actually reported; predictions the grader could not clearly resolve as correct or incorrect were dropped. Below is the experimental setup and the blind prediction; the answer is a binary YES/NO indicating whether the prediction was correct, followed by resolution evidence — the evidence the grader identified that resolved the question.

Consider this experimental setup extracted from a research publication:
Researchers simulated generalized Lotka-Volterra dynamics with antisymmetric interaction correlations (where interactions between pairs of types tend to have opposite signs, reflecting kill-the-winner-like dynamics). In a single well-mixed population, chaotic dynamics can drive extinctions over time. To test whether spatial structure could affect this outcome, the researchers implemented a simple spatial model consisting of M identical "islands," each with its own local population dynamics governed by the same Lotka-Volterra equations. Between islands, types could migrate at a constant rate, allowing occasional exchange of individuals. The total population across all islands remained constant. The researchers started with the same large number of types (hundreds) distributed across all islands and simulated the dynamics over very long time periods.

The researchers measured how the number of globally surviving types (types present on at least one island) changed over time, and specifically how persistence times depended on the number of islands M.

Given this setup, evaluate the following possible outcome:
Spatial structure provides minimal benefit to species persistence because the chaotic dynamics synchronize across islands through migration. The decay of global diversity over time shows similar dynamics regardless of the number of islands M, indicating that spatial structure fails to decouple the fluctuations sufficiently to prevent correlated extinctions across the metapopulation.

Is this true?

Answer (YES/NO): NO